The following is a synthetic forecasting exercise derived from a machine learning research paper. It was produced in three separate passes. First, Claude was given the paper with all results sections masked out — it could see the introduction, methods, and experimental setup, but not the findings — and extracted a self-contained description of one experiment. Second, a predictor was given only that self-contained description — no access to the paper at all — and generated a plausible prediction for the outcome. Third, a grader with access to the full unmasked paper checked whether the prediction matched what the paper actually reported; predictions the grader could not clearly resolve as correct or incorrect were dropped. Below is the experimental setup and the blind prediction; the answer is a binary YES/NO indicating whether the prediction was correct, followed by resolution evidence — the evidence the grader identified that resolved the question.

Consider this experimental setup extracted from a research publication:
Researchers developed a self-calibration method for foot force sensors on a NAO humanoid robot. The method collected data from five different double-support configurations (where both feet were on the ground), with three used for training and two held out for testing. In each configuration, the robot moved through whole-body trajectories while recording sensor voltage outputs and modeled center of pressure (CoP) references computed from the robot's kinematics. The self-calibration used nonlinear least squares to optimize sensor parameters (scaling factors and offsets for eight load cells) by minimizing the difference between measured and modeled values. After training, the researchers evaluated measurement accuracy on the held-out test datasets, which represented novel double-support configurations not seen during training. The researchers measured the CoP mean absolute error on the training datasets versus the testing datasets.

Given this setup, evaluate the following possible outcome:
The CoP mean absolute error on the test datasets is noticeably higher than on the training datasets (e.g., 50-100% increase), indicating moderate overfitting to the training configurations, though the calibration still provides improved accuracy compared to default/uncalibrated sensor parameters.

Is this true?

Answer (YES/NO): NO